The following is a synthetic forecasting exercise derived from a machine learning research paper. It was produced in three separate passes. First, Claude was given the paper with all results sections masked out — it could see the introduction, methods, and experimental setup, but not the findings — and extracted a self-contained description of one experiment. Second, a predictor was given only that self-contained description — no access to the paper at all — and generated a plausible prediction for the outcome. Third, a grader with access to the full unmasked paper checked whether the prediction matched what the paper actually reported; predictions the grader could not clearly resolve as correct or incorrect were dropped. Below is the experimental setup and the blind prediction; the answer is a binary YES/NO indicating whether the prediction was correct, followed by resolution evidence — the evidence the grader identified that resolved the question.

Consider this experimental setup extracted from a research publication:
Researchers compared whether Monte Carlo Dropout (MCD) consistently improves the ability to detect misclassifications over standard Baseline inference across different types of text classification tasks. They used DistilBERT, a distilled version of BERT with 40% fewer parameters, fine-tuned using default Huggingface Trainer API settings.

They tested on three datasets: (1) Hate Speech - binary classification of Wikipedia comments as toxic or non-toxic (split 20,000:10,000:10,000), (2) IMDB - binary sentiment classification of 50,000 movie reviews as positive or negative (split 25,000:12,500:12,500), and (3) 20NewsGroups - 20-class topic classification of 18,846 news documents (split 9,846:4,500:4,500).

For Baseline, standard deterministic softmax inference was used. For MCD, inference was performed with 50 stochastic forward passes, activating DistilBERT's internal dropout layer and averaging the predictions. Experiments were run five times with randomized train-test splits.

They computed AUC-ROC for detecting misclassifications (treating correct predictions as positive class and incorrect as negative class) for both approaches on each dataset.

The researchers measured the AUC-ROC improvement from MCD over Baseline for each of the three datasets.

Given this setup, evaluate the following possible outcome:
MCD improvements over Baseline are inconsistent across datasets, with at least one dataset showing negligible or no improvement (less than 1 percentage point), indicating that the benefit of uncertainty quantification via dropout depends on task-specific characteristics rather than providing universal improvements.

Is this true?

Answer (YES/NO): YES